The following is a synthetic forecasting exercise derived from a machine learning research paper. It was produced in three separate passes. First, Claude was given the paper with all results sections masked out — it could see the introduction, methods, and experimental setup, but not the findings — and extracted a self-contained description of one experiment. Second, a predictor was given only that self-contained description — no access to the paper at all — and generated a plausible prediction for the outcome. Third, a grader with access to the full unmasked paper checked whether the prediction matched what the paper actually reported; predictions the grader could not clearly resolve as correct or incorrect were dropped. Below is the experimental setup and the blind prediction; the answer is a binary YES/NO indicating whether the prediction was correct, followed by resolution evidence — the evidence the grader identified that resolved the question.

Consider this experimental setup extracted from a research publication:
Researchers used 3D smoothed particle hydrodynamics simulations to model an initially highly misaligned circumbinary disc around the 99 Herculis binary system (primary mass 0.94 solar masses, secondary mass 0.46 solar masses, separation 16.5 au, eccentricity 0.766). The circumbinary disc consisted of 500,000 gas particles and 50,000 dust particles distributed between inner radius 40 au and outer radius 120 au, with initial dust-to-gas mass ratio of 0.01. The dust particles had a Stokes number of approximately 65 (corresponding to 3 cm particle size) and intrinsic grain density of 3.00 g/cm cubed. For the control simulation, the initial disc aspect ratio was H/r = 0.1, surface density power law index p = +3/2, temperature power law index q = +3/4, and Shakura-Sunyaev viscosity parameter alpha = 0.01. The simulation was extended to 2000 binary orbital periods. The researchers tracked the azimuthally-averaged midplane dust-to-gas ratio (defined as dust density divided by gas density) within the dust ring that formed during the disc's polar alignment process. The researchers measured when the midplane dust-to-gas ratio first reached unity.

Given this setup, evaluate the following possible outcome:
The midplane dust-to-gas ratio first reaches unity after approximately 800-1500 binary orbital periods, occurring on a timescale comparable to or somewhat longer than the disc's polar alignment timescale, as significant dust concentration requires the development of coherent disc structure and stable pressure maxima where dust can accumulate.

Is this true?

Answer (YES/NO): NO